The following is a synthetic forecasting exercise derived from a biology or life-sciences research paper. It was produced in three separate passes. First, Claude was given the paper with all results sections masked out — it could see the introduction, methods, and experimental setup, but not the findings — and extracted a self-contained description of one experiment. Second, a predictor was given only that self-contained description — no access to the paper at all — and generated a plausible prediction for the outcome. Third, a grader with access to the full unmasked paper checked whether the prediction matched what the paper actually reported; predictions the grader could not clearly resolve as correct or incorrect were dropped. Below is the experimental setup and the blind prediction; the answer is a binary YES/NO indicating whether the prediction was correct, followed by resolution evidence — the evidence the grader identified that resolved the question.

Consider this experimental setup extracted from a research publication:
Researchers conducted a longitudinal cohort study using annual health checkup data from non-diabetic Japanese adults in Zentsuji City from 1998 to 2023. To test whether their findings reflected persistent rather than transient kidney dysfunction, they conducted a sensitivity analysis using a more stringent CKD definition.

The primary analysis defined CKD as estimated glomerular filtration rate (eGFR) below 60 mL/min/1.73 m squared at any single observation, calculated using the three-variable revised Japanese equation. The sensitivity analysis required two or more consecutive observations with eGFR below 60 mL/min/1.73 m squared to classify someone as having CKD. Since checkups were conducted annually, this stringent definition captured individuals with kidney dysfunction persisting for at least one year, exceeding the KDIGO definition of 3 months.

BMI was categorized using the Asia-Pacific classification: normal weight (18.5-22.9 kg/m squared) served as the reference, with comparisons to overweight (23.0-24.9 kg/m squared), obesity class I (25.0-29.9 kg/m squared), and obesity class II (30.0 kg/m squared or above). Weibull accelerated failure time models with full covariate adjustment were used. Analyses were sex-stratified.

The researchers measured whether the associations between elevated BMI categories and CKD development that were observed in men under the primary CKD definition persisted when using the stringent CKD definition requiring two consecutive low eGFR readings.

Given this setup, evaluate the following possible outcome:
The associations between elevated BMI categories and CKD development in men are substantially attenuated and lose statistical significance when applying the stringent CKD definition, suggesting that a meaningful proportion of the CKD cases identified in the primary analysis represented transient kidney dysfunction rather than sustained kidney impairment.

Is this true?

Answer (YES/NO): NO